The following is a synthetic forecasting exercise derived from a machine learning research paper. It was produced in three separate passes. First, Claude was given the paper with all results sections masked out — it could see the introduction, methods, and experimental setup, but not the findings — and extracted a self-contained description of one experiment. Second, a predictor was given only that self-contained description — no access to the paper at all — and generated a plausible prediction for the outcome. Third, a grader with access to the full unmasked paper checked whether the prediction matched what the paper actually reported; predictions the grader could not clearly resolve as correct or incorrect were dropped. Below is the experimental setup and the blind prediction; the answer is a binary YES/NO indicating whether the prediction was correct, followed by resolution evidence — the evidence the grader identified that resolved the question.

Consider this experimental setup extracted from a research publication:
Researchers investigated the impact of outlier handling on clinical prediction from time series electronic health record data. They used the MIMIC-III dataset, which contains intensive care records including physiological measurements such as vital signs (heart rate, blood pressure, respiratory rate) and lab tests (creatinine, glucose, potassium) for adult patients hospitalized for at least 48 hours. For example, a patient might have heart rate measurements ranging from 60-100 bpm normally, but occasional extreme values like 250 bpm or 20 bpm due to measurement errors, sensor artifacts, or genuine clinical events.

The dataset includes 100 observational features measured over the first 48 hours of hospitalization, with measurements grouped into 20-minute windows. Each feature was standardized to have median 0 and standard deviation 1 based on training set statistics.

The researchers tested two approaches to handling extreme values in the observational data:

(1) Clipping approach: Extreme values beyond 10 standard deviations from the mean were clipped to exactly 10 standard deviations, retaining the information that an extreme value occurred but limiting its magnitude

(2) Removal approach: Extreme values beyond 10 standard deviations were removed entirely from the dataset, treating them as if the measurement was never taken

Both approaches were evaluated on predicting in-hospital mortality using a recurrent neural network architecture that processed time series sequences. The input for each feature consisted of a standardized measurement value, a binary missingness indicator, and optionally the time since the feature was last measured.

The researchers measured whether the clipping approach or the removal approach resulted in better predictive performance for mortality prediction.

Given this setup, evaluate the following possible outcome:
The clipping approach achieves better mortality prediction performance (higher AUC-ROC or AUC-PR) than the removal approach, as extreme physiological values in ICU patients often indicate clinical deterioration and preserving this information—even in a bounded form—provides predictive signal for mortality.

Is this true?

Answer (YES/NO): YES